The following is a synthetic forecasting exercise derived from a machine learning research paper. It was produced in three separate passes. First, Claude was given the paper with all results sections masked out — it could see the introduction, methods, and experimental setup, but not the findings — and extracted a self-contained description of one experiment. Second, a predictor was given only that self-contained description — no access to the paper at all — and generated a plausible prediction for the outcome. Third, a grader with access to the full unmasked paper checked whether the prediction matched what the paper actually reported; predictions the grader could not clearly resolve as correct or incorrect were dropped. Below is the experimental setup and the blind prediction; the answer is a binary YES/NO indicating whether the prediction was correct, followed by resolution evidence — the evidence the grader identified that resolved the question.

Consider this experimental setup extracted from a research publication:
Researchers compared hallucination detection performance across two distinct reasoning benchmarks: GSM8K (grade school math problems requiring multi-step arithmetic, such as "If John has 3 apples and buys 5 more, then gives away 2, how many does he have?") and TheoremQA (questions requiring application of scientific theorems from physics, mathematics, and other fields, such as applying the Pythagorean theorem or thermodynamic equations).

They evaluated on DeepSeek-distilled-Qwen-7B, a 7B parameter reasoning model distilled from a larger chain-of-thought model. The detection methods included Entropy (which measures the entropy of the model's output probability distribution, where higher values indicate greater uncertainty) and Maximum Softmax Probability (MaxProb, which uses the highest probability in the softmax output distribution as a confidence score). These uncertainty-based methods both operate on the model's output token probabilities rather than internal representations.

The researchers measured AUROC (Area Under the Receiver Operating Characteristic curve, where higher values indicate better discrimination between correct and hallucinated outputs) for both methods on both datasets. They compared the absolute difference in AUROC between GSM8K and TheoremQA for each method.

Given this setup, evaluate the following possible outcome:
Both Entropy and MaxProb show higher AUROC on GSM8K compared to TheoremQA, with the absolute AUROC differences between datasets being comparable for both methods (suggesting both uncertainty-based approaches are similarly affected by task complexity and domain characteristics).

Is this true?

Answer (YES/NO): YES